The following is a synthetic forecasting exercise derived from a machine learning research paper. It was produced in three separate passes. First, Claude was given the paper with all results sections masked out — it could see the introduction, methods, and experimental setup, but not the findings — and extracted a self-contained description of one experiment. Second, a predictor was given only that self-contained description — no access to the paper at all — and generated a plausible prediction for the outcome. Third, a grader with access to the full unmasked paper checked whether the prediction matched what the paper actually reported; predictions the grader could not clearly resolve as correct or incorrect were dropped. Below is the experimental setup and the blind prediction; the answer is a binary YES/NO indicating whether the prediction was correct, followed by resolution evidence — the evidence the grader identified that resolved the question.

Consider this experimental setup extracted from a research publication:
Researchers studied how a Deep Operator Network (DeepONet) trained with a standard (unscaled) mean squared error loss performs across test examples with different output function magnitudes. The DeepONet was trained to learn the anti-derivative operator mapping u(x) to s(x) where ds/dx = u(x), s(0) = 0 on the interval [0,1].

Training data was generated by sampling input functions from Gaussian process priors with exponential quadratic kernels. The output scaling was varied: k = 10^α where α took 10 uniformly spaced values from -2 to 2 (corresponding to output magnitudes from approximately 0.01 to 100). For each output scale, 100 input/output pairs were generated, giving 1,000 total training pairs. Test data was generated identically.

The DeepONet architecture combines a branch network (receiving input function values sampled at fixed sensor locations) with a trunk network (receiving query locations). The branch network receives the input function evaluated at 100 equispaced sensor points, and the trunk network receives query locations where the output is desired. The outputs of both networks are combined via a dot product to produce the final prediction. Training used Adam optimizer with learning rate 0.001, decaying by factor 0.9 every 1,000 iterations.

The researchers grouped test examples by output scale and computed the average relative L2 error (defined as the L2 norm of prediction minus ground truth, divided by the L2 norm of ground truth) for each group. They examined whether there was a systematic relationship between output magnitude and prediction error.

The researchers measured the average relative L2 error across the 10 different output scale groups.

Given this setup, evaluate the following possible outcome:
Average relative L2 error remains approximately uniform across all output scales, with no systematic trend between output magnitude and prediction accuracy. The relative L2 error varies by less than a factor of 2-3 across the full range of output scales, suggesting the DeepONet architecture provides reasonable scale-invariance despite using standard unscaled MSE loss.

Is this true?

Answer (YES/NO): NO